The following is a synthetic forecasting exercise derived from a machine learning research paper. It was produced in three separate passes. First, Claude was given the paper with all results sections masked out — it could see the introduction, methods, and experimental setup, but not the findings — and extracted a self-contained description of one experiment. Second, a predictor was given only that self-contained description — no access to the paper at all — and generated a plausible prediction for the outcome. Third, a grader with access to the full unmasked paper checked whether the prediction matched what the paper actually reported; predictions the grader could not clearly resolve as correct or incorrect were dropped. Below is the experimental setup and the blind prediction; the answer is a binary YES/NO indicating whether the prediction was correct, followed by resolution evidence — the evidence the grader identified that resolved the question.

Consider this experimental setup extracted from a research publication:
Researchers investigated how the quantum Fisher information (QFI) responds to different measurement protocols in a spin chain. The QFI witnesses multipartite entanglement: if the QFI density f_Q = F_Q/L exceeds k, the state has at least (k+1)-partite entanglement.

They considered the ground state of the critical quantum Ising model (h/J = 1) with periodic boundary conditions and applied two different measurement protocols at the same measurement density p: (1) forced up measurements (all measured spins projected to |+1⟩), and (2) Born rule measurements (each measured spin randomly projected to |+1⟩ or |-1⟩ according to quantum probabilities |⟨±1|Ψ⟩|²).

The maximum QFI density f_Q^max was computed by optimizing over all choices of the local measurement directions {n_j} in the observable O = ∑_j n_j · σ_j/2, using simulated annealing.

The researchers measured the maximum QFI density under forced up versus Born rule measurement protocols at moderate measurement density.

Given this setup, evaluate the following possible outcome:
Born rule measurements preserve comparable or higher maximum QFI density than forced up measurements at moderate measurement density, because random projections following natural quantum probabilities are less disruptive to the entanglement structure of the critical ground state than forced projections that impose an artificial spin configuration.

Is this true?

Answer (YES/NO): YES